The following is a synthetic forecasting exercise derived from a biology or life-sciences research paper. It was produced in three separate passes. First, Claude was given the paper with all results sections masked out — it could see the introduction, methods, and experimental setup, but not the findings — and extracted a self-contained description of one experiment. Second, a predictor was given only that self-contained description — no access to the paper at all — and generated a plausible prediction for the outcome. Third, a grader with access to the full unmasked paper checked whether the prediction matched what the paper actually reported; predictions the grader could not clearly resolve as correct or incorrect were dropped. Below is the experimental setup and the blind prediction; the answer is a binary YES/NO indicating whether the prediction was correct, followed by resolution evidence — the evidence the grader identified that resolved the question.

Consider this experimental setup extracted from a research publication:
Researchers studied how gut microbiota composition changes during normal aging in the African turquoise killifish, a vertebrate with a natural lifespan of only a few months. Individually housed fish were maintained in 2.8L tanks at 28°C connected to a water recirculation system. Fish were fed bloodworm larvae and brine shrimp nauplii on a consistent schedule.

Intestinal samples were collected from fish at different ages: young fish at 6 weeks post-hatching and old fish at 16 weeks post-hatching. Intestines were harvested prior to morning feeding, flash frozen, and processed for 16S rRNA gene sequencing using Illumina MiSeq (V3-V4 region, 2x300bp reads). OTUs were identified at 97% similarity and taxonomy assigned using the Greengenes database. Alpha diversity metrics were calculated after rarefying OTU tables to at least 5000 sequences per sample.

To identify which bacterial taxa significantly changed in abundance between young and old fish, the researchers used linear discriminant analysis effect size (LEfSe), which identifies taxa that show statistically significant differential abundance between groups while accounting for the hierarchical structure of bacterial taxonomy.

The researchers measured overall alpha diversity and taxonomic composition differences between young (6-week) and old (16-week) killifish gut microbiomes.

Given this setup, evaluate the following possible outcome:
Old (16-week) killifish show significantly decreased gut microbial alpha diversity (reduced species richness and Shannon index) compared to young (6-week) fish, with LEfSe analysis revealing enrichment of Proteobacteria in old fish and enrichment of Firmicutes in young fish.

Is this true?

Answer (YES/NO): YES